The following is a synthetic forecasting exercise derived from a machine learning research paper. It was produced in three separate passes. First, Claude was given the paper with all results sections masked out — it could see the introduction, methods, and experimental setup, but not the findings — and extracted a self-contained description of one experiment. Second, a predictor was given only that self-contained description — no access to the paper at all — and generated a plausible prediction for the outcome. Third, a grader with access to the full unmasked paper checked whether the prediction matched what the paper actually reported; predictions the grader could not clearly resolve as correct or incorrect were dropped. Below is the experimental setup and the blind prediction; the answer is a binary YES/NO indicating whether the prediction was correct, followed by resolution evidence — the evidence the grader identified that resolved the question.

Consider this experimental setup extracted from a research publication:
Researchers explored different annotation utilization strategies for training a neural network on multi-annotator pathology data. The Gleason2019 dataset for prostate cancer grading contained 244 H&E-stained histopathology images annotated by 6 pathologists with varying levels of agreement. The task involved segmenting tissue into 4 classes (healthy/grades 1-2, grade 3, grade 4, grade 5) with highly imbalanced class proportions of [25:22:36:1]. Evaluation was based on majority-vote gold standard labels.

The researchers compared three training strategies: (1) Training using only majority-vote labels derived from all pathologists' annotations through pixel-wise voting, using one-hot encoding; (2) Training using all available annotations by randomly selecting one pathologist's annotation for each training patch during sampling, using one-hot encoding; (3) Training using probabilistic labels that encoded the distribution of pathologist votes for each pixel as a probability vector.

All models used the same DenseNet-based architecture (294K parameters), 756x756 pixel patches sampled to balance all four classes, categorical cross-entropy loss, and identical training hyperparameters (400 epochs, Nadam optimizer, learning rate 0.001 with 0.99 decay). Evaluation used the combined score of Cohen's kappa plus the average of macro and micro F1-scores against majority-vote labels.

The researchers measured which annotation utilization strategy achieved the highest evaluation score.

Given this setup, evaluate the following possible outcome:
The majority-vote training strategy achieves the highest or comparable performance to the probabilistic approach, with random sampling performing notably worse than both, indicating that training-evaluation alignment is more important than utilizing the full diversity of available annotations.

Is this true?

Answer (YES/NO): YES